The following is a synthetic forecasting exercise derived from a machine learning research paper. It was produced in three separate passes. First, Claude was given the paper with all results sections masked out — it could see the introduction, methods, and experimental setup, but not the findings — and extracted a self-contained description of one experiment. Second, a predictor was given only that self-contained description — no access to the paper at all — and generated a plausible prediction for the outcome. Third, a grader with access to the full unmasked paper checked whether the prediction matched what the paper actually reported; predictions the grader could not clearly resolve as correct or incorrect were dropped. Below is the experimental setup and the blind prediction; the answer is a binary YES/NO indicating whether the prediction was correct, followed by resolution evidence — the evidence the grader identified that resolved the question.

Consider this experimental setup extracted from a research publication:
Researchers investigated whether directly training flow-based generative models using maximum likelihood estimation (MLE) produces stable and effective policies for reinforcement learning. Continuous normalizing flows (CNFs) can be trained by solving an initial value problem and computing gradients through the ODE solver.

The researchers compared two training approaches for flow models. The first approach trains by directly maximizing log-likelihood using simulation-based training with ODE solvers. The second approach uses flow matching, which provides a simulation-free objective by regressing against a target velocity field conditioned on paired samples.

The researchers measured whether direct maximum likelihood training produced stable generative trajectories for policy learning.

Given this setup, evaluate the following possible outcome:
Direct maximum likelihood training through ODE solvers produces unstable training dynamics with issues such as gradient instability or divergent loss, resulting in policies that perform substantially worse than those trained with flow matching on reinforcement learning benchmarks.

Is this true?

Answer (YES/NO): YES